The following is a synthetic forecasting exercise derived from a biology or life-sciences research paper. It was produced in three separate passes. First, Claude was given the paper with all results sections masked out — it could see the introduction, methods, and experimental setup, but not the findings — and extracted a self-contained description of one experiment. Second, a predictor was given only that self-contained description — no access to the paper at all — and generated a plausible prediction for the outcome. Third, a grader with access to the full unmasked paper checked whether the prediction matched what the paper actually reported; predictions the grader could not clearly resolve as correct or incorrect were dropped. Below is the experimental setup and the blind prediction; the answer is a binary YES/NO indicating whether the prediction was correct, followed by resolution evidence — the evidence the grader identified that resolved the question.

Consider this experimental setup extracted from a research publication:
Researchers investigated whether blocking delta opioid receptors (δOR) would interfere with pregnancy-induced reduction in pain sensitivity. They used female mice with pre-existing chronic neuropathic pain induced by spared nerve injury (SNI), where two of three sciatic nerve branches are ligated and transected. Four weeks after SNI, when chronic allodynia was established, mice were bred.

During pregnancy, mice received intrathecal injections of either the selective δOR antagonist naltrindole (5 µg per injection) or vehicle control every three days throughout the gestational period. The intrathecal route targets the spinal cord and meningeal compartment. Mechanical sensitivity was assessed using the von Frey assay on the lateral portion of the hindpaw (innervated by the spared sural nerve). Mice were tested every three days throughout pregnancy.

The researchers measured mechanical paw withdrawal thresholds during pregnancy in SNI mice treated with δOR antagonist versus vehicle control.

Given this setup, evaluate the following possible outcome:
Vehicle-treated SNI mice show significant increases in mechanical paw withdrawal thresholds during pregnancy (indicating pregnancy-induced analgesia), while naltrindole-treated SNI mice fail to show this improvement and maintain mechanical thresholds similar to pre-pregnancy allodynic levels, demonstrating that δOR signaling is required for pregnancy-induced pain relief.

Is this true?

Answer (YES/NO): YES